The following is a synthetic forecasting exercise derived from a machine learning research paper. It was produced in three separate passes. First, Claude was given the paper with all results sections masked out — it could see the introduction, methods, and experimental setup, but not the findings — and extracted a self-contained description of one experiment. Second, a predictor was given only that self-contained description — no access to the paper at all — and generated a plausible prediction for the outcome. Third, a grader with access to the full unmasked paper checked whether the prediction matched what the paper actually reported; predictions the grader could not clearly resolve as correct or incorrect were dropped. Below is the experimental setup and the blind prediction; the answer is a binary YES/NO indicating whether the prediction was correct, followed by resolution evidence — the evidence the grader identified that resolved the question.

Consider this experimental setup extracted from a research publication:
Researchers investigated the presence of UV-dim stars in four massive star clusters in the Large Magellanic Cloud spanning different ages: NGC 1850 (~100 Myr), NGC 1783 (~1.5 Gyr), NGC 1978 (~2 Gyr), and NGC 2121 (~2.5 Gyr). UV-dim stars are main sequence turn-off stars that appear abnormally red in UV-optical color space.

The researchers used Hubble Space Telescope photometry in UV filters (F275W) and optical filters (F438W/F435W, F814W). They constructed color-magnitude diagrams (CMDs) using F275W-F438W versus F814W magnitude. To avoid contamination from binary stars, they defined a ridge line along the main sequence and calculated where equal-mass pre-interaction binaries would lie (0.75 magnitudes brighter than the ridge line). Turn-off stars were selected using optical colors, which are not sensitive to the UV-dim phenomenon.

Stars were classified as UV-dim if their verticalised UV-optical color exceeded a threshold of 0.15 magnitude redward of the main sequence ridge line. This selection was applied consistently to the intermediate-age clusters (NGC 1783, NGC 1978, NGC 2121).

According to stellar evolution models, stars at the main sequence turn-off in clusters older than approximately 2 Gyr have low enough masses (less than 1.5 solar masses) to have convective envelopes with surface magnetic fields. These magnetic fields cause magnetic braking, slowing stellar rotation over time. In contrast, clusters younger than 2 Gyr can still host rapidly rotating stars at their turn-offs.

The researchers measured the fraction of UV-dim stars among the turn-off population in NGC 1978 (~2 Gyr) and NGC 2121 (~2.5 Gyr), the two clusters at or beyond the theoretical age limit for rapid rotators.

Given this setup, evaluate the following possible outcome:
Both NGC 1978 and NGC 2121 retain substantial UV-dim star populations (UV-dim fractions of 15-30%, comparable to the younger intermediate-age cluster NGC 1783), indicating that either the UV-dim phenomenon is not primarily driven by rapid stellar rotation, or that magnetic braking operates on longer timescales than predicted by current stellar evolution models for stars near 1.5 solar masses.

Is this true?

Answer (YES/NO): NO